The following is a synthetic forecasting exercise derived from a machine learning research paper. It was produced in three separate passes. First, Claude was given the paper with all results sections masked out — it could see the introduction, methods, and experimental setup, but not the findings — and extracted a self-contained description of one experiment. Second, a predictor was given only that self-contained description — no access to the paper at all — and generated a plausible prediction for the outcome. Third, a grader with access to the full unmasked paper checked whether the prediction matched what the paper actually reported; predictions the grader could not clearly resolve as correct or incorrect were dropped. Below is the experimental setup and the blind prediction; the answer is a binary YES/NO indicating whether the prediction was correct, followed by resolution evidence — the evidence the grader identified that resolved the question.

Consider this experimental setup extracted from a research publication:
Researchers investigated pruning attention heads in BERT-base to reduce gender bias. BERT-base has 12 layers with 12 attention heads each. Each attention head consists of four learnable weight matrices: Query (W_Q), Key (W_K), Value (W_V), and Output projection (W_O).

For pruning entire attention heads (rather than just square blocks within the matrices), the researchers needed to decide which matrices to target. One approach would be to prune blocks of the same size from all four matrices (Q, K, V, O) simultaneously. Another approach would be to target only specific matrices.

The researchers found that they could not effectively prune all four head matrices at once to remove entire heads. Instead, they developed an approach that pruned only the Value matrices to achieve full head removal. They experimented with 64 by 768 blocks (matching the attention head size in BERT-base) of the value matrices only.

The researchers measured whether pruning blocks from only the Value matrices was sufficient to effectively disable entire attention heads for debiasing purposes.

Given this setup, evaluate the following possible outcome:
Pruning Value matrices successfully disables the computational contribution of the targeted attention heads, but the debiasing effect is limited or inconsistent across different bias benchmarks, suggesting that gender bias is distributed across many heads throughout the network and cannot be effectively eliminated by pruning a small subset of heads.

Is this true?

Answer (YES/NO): YES